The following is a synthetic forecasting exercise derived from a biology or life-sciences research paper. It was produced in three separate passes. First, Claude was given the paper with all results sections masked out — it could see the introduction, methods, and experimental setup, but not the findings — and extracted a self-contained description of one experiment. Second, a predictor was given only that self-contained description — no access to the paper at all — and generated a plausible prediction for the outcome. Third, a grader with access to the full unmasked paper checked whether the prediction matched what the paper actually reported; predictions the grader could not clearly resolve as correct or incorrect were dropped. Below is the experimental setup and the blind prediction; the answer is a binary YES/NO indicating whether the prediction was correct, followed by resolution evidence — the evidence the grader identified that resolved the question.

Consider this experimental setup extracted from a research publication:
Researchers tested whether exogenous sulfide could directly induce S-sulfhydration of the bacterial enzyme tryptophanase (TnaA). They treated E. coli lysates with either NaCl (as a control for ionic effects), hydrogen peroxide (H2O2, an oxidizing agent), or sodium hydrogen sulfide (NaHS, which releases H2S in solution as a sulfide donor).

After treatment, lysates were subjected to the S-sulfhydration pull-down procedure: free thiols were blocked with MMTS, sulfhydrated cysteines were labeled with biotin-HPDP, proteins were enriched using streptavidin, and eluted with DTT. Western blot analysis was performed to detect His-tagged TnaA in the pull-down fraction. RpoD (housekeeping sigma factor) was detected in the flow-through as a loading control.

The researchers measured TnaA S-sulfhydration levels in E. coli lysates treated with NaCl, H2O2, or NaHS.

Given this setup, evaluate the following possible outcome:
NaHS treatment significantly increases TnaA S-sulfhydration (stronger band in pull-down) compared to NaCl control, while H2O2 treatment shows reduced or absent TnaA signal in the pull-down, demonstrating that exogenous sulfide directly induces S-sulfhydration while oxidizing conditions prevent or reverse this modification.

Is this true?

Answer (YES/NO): YES